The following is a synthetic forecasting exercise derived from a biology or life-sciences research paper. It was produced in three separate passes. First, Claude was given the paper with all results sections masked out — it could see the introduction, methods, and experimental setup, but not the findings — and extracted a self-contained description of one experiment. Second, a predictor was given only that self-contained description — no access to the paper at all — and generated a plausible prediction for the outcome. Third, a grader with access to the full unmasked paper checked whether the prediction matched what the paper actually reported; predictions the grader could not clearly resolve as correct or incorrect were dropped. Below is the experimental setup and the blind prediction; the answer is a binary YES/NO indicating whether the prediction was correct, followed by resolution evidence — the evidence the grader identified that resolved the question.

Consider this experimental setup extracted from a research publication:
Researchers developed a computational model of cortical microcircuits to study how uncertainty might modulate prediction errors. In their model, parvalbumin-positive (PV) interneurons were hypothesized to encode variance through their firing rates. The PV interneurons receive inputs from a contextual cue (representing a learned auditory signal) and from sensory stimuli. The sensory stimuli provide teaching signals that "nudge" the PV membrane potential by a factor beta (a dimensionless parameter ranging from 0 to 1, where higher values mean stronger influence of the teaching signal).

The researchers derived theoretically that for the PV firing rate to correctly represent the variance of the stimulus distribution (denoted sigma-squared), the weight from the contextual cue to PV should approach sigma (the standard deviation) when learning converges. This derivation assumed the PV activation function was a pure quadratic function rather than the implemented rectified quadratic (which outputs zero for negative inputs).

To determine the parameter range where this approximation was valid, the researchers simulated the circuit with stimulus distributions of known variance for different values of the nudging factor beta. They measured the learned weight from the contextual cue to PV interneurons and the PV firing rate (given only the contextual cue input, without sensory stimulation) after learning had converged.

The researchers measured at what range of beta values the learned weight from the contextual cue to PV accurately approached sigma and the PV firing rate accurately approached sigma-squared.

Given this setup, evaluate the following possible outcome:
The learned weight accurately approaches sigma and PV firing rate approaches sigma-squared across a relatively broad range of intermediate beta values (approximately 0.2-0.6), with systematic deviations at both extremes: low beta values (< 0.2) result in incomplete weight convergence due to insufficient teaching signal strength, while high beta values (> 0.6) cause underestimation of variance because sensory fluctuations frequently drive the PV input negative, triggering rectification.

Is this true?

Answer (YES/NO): NO